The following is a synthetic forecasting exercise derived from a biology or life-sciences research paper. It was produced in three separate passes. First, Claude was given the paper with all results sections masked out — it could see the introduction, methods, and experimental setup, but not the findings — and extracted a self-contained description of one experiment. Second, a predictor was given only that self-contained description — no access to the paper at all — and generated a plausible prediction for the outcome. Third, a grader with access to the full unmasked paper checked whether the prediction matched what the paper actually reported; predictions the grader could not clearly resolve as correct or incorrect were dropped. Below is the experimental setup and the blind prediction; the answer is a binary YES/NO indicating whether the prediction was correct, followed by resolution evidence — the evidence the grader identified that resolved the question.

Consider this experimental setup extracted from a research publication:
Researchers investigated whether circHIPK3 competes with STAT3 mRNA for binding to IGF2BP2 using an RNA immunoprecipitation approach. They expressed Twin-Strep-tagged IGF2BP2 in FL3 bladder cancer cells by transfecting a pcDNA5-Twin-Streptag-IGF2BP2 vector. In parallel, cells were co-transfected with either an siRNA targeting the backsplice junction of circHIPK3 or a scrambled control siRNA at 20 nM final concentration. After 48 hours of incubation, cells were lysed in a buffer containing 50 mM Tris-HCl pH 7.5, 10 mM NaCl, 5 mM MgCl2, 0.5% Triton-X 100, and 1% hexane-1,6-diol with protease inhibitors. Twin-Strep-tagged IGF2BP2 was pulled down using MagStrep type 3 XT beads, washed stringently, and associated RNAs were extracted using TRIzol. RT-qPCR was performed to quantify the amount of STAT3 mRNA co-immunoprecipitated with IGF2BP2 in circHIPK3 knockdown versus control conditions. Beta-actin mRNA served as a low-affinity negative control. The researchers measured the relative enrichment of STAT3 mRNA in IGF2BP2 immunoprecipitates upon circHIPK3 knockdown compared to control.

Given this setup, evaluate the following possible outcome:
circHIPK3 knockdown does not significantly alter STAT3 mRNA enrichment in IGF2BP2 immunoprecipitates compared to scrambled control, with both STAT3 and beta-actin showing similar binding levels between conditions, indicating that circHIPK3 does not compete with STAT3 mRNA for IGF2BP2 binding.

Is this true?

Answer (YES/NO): NO